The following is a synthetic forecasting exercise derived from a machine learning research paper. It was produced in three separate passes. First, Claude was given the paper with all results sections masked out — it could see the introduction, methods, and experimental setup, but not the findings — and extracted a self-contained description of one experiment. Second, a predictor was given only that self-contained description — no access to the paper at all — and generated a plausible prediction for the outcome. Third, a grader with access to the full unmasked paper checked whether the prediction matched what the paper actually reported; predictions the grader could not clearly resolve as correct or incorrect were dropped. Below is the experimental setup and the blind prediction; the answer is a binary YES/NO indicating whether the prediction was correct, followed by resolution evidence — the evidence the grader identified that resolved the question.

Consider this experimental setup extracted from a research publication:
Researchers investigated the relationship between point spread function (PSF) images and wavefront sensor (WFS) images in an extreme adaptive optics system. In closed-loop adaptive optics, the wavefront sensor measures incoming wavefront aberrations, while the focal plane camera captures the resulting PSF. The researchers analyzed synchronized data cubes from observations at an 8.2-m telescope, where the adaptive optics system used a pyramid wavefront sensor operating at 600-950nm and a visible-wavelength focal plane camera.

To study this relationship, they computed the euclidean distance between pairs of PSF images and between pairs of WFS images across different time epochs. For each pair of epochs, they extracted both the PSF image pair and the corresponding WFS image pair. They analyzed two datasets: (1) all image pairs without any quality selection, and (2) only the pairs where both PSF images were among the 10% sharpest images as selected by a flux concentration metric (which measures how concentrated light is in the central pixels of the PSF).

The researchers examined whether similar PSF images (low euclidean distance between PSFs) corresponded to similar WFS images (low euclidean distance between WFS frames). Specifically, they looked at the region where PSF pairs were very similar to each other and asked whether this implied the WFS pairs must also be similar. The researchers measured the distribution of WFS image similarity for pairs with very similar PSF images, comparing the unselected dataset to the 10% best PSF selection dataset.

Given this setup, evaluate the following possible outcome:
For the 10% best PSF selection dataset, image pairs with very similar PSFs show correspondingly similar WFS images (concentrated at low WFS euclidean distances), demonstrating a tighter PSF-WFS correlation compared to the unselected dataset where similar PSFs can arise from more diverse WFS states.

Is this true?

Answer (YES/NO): YES